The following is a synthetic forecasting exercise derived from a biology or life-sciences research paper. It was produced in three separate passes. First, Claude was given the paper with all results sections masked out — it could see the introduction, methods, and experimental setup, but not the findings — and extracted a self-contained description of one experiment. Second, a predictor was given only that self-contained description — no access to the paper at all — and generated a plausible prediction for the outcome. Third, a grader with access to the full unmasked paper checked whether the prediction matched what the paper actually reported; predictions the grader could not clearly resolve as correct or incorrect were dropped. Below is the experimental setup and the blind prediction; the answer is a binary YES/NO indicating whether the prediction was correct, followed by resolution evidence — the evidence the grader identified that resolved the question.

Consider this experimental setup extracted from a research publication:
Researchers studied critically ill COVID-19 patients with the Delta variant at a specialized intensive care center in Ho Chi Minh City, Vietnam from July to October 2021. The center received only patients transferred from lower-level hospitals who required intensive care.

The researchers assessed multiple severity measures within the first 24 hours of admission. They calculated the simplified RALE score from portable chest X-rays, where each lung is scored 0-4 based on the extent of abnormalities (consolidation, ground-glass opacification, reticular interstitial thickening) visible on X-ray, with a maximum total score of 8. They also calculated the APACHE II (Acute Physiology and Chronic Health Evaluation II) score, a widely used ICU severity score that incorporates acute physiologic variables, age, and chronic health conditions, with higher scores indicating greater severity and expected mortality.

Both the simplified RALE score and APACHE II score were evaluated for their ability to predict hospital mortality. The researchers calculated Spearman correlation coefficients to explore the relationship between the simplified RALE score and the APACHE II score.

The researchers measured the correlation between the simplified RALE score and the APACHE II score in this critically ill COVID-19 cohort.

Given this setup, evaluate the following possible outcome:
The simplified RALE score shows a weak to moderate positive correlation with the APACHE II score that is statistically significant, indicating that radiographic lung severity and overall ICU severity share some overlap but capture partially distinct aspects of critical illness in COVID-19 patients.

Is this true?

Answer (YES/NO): YES